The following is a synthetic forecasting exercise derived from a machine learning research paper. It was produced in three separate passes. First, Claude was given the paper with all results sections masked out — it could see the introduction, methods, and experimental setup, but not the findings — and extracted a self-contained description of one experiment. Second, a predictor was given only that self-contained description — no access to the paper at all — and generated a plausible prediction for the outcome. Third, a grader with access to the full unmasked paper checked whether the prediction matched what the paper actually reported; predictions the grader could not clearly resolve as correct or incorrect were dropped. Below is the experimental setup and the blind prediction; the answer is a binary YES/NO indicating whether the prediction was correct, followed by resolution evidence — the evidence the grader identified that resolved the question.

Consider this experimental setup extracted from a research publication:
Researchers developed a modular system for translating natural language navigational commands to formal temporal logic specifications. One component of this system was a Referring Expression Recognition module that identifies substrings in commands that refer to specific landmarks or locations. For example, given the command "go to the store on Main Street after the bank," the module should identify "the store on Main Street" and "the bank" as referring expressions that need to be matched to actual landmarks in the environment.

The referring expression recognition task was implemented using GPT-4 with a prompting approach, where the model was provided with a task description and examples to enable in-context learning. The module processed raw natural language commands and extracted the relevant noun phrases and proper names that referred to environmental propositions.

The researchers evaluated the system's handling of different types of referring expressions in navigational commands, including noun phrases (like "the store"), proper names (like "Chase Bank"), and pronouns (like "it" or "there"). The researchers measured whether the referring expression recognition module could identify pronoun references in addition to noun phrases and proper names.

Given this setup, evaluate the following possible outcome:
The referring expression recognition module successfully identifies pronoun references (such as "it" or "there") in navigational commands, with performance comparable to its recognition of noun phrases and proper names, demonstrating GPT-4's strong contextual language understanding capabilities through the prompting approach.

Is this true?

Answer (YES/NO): NO